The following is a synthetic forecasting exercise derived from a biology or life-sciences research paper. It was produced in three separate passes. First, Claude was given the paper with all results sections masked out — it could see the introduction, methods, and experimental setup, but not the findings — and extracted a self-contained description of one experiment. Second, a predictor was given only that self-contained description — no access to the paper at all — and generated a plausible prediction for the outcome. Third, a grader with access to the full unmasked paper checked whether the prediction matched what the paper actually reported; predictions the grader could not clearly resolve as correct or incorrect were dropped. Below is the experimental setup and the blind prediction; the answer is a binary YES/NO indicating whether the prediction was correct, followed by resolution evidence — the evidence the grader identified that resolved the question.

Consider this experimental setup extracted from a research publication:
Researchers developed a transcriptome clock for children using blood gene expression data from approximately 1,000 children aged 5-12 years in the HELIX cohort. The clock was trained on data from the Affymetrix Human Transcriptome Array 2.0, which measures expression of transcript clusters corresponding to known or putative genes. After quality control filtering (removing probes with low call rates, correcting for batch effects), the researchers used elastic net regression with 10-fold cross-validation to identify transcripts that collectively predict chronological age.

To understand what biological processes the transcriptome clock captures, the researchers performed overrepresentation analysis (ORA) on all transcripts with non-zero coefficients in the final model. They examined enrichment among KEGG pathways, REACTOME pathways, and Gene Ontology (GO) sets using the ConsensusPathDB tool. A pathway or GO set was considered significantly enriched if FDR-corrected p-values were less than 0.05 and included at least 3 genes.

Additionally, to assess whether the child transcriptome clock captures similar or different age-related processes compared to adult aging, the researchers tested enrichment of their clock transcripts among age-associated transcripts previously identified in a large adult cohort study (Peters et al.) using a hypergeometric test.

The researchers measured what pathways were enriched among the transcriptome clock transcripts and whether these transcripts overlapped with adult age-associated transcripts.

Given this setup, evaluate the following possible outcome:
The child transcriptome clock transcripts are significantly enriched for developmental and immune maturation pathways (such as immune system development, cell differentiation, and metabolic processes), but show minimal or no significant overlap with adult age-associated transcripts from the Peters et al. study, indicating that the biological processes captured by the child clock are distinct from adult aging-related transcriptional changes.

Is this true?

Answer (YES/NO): NO